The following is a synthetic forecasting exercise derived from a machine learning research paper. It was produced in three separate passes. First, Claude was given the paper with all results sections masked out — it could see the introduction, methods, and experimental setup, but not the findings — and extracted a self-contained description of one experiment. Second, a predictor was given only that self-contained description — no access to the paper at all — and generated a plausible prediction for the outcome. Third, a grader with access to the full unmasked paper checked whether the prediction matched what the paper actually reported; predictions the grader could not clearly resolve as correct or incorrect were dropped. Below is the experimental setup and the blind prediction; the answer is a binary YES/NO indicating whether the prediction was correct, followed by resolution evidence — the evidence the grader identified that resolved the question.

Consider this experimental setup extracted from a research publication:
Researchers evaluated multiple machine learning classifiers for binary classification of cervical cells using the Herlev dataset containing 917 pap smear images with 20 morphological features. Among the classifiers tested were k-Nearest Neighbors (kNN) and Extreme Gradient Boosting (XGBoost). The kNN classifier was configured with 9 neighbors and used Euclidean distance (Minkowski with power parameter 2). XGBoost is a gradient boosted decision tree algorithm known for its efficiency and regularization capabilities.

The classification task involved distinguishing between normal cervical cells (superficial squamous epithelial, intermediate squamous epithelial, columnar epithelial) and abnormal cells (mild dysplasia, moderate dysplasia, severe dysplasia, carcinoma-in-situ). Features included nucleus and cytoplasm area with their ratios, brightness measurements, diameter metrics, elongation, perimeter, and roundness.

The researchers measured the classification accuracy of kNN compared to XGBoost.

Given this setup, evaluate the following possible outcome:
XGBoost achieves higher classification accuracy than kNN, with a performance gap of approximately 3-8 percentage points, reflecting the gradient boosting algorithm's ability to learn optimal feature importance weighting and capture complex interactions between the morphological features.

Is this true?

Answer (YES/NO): NO